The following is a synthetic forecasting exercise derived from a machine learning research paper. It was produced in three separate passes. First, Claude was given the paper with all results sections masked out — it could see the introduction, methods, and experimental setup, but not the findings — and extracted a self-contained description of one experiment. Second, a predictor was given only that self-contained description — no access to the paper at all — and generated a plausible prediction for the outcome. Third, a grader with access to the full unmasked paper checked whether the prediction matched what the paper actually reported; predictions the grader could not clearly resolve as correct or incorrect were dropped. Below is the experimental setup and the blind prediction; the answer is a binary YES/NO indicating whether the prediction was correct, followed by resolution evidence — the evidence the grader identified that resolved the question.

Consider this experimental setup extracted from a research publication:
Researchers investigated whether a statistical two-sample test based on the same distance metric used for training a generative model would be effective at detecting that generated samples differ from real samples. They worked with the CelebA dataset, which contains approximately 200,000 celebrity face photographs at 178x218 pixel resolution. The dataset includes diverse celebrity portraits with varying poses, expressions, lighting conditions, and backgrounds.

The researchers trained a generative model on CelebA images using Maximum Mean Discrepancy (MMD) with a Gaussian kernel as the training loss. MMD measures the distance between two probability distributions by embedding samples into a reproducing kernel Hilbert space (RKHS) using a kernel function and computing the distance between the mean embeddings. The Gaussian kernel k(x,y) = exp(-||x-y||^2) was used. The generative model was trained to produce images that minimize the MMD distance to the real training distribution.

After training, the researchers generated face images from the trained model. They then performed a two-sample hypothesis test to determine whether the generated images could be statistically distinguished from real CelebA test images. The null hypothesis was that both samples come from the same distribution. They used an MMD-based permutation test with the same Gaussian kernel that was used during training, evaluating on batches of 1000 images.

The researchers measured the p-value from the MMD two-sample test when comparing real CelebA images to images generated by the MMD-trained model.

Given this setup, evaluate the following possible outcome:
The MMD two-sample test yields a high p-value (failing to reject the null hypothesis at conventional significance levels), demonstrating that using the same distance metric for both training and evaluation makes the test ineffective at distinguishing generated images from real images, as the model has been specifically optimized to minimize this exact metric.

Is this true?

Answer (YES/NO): YES